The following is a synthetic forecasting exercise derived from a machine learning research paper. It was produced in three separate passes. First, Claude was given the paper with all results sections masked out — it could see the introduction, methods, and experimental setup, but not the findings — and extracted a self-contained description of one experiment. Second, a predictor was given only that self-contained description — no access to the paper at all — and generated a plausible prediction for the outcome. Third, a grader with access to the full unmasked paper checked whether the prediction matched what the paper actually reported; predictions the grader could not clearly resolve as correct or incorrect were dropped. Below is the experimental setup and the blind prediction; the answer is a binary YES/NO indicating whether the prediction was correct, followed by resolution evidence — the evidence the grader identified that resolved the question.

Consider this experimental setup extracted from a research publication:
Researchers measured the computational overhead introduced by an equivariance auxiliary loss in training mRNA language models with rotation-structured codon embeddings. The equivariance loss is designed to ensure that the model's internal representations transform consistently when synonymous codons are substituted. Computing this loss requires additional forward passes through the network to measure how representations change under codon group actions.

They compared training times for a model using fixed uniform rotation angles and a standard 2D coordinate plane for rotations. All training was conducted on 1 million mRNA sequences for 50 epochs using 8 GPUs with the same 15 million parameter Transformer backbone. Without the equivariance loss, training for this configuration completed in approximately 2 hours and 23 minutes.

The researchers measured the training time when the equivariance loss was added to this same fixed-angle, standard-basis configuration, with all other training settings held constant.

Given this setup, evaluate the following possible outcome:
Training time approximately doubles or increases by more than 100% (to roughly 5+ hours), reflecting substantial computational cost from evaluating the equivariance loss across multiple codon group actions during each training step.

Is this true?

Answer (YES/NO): NO